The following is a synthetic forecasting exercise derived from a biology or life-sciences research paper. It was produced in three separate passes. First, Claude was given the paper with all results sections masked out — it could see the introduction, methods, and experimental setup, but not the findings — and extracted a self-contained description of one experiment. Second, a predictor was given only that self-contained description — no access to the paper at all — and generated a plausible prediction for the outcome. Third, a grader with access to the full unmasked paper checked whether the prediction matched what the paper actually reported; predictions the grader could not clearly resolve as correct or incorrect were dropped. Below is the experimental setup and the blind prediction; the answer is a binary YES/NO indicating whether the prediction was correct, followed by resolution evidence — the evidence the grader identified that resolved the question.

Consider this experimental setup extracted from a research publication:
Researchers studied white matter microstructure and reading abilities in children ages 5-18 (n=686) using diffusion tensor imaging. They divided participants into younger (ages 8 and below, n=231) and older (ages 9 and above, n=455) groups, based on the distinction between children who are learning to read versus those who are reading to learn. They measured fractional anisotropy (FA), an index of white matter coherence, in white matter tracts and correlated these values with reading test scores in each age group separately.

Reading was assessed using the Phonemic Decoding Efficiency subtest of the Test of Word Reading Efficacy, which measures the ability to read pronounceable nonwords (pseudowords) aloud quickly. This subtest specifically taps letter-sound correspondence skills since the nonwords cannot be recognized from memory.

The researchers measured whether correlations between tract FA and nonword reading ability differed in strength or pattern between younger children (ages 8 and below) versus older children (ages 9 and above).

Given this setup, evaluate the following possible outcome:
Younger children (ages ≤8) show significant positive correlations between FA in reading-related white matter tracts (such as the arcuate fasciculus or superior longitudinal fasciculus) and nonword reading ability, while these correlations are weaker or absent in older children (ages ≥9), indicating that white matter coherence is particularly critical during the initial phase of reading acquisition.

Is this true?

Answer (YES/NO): NO